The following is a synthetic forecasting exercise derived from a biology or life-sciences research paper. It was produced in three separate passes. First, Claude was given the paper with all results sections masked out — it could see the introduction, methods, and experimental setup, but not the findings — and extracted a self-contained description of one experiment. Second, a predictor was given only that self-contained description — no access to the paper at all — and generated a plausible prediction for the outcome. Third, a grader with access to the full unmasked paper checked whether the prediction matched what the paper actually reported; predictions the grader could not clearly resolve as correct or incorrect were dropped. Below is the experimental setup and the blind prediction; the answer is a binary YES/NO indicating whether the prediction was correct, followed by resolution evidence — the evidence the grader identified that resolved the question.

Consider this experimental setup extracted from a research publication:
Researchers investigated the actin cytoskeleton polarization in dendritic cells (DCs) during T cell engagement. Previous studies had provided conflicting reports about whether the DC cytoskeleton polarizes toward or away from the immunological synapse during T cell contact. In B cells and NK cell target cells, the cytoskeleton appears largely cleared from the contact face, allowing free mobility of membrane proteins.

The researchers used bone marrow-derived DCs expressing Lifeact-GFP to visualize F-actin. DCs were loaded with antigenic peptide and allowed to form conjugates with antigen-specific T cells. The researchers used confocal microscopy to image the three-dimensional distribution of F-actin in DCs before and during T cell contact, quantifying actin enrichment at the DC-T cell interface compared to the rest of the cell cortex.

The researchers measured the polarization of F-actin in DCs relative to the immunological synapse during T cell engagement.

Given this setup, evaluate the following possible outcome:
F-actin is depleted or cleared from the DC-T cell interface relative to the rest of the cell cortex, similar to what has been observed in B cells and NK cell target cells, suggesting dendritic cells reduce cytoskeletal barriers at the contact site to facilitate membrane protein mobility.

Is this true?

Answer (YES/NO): NO